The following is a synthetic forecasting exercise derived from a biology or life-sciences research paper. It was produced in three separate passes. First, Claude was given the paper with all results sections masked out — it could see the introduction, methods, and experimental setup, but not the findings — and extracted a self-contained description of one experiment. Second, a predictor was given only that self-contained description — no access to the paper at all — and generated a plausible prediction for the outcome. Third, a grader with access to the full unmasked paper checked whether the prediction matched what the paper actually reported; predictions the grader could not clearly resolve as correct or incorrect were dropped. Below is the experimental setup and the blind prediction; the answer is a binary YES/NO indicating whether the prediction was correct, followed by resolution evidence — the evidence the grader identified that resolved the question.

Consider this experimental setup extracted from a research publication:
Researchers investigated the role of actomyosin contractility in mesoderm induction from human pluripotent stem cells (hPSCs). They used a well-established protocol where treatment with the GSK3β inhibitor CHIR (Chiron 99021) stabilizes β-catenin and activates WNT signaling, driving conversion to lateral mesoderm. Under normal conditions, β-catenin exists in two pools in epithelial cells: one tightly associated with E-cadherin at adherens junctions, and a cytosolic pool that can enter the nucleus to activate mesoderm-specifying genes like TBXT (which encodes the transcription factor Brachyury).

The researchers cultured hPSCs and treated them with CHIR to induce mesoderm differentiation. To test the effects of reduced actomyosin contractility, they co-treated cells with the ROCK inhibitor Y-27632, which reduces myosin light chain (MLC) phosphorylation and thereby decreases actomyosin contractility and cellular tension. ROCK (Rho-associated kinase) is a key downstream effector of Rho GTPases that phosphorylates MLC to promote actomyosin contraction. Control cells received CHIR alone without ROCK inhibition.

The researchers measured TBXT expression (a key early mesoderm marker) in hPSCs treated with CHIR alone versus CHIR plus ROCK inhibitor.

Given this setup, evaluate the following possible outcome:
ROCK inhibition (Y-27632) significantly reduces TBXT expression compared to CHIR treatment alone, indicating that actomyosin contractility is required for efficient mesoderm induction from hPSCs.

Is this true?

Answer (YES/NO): NO